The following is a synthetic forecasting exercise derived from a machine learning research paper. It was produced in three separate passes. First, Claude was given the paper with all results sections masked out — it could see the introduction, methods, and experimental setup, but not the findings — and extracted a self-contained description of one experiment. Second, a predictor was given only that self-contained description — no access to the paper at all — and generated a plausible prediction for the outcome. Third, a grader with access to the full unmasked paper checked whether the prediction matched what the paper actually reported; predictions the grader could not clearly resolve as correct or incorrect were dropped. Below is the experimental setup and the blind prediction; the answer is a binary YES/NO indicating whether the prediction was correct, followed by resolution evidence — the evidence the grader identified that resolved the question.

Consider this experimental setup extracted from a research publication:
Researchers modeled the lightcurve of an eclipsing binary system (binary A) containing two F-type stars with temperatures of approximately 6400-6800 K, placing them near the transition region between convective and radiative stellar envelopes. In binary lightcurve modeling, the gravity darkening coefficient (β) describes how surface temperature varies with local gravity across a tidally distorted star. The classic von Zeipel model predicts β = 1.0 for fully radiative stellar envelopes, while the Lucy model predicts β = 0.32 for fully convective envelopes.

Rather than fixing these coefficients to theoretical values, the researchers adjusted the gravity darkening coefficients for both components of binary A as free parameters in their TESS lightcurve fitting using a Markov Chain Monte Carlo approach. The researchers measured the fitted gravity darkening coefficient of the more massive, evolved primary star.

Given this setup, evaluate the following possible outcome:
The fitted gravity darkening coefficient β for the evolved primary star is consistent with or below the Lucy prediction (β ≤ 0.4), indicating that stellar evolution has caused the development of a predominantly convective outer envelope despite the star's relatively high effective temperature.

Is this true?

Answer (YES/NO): YES